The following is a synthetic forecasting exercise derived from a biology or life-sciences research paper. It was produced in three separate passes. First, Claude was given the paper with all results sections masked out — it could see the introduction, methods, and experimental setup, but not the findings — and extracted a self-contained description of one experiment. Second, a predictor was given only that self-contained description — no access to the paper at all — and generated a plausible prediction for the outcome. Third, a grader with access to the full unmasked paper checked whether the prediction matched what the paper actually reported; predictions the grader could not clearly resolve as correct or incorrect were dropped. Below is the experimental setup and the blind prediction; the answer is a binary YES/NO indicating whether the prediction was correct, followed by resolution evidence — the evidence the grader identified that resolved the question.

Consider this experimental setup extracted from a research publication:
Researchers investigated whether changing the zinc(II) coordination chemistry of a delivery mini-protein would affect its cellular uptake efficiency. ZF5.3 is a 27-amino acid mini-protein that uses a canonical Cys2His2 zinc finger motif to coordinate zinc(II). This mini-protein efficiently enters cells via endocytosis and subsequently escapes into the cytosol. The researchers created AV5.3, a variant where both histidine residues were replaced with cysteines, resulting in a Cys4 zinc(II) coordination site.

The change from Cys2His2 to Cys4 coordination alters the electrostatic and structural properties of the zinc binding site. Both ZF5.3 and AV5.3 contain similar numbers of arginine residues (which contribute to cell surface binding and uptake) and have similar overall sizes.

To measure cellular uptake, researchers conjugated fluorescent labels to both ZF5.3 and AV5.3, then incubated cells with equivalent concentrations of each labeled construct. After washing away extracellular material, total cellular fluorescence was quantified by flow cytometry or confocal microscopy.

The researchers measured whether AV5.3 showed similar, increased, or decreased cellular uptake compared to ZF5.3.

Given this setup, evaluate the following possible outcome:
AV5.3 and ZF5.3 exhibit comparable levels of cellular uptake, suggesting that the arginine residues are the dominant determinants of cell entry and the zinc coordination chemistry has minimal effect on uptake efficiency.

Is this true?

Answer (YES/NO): NO